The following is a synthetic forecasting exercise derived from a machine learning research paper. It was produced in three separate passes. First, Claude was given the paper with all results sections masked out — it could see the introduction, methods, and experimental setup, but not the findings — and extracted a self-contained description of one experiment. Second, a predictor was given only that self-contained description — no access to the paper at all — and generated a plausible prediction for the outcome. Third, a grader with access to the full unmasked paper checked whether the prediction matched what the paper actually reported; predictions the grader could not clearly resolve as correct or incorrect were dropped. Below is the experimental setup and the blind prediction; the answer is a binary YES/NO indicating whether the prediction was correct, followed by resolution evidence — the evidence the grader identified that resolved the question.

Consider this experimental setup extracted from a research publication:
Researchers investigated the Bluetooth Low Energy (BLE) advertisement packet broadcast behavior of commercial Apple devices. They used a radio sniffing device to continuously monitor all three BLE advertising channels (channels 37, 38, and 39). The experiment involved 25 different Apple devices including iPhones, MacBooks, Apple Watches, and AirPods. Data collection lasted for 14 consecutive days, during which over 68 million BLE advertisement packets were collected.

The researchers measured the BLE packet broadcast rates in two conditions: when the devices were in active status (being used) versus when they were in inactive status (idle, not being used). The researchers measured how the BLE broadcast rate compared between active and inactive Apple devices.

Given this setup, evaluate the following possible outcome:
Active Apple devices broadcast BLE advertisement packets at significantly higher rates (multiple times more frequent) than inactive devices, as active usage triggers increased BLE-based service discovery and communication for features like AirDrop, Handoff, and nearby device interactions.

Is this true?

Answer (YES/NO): NO